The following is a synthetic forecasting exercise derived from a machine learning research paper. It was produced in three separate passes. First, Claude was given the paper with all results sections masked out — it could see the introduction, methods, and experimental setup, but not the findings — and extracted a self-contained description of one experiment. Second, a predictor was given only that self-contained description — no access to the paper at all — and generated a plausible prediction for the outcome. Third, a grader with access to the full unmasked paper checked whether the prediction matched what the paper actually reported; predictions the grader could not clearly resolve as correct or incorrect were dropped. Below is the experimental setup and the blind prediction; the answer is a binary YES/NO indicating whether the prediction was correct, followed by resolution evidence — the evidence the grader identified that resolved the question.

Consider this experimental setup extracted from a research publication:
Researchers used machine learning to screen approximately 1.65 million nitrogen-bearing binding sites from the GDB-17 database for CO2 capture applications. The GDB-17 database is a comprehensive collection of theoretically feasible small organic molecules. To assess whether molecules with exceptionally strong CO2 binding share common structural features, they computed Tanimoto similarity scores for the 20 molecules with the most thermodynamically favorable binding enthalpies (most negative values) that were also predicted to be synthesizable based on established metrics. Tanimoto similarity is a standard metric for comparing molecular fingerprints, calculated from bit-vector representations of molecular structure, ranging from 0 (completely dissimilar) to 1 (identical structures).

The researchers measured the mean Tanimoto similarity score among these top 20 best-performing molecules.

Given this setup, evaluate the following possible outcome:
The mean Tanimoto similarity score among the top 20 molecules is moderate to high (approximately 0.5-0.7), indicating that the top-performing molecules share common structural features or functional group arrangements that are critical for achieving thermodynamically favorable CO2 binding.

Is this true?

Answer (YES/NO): NO